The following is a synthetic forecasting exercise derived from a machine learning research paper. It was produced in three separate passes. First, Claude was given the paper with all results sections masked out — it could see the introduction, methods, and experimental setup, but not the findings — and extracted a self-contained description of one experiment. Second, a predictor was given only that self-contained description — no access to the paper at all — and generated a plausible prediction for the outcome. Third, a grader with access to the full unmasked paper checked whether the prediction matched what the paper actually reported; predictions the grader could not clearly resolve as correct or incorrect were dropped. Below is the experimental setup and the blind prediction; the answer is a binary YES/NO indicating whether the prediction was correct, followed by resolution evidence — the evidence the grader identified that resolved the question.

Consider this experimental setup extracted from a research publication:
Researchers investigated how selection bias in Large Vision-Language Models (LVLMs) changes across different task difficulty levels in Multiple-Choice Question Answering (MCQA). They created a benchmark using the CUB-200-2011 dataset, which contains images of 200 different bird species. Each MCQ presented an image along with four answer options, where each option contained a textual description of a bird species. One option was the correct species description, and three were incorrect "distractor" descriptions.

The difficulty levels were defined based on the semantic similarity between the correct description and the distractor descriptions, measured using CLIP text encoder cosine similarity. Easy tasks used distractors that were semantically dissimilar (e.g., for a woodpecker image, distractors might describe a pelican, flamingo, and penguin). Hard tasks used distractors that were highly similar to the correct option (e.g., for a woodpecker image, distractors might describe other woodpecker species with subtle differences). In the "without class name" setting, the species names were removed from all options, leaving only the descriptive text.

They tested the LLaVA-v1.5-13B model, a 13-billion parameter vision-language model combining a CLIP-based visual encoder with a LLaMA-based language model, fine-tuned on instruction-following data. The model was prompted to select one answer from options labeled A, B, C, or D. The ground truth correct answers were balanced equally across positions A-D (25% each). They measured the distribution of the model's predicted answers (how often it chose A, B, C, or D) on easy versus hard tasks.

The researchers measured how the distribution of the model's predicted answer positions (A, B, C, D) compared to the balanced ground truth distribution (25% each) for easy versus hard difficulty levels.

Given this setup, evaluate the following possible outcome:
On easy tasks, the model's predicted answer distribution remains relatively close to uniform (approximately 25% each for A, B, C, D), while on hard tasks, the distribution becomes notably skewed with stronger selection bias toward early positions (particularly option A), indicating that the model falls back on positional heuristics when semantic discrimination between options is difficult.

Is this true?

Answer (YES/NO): NO